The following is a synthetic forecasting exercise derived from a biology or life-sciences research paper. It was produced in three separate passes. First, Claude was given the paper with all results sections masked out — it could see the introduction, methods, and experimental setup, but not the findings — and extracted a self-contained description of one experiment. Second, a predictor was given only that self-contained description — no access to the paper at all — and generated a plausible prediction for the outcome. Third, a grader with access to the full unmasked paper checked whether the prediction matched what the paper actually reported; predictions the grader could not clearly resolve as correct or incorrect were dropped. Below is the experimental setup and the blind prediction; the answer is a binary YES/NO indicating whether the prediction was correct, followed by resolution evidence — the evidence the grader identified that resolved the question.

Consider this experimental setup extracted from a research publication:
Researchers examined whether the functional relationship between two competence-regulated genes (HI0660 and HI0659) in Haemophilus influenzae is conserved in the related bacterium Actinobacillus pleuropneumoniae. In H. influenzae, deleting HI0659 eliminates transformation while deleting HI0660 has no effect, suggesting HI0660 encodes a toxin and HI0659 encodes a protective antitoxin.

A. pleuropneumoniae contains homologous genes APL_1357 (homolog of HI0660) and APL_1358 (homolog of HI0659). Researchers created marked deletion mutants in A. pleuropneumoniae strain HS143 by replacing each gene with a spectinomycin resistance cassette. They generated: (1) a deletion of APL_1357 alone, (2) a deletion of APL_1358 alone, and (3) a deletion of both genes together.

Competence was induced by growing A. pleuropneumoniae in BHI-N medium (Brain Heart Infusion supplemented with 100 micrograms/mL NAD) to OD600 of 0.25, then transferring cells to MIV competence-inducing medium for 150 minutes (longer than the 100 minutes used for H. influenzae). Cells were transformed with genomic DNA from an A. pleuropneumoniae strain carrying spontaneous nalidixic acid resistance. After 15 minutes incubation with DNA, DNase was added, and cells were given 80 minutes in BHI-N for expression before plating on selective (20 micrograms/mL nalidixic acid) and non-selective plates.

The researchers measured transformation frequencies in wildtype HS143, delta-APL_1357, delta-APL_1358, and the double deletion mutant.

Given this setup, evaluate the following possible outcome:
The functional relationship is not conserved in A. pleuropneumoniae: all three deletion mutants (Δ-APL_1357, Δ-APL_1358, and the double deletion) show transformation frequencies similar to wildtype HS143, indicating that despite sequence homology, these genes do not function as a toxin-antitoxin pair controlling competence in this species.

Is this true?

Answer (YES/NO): YES